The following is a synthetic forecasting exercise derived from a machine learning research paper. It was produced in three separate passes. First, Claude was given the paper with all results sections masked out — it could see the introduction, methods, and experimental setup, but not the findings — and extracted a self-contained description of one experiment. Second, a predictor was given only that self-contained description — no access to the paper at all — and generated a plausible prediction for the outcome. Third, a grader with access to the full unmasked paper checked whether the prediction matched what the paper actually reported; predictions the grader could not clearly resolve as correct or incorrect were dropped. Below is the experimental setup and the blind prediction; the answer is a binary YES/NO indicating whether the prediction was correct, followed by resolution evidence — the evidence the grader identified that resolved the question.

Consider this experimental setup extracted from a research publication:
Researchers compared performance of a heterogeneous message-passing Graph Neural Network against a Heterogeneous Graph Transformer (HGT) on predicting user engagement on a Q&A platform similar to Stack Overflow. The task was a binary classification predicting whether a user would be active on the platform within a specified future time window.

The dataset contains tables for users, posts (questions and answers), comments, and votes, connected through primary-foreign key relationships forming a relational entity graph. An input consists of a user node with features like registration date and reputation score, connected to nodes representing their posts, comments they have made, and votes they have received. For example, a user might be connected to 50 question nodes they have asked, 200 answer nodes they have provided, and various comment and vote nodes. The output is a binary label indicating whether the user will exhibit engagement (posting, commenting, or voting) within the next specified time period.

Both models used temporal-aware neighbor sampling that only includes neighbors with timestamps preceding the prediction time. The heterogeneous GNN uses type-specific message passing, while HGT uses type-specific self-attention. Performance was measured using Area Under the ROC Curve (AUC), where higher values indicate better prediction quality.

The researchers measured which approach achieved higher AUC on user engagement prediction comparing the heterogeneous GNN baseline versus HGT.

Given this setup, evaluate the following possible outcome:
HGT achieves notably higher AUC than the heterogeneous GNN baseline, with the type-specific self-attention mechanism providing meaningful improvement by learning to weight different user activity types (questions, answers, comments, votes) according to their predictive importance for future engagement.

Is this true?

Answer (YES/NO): NO